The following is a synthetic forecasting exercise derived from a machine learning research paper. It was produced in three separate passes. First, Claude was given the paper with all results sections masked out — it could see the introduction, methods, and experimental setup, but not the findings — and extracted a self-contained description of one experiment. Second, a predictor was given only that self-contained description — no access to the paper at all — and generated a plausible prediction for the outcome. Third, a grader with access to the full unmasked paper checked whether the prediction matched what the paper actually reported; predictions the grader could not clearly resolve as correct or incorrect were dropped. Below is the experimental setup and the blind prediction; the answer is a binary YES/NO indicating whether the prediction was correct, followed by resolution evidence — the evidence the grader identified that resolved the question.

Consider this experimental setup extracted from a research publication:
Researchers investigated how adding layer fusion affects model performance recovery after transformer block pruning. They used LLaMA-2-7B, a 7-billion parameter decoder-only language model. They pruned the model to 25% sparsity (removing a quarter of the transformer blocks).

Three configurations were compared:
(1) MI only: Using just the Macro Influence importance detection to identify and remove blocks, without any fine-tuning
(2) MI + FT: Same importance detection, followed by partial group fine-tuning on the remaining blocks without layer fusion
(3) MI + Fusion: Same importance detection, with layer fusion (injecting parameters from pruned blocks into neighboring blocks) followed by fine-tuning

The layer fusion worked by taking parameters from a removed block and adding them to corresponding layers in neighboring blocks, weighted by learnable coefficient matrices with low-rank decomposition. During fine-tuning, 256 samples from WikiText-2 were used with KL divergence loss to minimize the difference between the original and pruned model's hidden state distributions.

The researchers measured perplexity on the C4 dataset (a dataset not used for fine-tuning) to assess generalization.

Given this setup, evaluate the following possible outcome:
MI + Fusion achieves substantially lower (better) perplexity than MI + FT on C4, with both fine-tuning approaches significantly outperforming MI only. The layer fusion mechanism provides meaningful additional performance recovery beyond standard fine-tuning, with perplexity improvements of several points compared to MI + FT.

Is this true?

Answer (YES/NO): NO